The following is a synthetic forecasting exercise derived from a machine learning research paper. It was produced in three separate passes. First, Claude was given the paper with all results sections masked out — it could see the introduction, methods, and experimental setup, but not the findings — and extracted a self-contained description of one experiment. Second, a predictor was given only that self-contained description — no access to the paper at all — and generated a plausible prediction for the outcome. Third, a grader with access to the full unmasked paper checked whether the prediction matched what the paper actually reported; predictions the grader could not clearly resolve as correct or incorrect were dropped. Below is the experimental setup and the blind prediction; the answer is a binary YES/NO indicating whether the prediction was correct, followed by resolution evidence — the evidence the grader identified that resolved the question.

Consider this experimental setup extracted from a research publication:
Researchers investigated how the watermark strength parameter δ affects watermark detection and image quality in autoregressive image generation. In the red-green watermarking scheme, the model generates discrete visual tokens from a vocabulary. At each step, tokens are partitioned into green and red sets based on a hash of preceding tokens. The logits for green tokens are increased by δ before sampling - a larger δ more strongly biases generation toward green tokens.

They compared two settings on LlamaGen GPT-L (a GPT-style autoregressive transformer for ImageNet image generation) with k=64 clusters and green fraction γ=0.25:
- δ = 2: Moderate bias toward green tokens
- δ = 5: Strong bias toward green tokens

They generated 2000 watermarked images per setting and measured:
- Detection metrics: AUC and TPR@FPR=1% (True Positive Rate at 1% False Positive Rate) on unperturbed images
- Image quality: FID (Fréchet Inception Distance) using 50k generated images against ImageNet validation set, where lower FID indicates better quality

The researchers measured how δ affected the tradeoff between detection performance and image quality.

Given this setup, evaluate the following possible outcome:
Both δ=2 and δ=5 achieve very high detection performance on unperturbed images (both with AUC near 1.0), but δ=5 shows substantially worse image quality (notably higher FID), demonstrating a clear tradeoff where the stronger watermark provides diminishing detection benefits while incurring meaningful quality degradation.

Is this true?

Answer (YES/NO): NO